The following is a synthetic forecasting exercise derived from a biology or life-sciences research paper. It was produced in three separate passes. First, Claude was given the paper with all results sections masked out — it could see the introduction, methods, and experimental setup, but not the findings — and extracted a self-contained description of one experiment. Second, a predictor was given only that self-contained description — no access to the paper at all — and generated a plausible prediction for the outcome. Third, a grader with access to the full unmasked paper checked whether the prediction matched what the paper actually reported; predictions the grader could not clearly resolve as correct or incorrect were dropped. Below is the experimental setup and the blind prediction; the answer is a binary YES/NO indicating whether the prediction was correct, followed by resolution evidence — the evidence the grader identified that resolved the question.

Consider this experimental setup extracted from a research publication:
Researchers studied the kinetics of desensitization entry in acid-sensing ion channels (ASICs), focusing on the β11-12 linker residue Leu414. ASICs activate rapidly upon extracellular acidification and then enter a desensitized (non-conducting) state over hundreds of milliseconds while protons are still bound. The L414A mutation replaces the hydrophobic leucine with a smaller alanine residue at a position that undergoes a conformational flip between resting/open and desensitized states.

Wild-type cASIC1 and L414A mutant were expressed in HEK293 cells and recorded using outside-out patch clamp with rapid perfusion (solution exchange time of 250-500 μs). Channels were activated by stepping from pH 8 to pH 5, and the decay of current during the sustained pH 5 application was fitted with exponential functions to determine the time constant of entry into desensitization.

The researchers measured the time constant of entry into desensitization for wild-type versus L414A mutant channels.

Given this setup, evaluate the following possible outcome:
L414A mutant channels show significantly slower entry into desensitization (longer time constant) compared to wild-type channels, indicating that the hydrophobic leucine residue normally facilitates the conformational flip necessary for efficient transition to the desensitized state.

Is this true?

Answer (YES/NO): NO